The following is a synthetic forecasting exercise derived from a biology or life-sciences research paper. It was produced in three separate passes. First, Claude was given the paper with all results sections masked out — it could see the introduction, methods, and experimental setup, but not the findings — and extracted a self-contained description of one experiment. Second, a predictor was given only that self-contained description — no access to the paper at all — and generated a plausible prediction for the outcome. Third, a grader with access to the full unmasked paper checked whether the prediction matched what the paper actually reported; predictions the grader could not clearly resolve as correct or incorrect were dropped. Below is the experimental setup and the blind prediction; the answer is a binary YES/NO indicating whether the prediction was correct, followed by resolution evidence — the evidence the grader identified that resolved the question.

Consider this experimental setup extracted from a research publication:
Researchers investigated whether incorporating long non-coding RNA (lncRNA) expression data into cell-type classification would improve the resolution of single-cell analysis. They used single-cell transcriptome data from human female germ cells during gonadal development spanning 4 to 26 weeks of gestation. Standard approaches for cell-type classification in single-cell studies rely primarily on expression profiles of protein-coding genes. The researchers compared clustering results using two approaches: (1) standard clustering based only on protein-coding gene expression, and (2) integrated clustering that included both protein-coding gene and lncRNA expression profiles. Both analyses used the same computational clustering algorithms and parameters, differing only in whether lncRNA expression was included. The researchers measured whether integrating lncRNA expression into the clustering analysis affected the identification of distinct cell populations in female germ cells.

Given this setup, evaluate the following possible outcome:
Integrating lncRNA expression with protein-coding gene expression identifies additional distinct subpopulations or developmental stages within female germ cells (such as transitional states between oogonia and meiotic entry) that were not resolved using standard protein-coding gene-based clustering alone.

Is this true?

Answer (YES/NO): YES